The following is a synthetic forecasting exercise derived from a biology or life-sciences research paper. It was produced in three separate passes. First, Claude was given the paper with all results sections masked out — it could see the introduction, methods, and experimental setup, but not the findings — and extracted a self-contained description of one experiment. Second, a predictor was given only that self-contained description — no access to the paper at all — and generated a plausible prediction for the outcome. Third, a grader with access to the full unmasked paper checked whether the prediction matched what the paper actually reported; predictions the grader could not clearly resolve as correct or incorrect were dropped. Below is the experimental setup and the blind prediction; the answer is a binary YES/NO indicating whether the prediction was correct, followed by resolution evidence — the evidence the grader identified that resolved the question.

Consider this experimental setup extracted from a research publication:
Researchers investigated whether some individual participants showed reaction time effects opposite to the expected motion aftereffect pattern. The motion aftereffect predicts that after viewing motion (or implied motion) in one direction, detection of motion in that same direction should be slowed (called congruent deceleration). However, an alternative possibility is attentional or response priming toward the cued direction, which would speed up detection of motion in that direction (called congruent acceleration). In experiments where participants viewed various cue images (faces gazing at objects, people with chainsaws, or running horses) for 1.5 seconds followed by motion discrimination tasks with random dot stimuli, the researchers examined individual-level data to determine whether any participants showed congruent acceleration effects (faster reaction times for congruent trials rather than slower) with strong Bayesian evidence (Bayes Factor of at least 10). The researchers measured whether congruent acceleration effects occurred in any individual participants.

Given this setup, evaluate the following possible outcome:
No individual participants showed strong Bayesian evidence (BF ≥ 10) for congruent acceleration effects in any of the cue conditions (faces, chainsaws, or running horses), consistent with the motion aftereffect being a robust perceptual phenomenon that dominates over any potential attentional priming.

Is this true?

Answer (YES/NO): NO